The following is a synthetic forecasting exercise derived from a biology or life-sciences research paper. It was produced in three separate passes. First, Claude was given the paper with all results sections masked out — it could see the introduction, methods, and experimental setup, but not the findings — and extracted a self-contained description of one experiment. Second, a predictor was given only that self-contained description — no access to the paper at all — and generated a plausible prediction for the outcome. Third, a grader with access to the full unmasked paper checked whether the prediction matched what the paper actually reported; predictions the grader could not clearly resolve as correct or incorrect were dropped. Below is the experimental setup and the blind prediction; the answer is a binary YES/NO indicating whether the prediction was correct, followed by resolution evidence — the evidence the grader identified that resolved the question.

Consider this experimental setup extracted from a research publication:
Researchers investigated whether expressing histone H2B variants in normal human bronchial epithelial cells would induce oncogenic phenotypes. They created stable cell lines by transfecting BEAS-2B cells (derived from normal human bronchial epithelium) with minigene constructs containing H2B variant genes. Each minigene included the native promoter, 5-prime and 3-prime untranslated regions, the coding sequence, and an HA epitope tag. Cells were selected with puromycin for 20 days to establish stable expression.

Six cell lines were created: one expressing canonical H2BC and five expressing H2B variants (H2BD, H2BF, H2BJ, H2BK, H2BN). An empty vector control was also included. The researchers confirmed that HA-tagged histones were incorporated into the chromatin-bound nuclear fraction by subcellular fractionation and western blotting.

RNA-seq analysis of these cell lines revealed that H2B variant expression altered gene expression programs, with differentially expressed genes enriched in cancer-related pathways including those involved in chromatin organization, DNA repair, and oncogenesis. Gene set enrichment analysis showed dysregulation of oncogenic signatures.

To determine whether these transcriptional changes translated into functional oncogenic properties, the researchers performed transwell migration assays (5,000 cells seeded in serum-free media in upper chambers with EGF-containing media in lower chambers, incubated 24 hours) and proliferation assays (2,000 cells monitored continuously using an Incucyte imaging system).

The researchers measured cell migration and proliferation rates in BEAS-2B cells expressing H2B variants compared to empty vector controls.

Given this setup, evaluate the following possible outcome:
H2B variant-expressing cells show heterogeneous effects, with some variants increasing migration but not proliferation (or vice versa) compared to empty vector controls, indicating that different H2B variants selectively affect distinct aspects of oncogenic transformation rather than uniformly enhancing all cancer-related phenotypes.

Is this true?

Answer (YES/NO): NO